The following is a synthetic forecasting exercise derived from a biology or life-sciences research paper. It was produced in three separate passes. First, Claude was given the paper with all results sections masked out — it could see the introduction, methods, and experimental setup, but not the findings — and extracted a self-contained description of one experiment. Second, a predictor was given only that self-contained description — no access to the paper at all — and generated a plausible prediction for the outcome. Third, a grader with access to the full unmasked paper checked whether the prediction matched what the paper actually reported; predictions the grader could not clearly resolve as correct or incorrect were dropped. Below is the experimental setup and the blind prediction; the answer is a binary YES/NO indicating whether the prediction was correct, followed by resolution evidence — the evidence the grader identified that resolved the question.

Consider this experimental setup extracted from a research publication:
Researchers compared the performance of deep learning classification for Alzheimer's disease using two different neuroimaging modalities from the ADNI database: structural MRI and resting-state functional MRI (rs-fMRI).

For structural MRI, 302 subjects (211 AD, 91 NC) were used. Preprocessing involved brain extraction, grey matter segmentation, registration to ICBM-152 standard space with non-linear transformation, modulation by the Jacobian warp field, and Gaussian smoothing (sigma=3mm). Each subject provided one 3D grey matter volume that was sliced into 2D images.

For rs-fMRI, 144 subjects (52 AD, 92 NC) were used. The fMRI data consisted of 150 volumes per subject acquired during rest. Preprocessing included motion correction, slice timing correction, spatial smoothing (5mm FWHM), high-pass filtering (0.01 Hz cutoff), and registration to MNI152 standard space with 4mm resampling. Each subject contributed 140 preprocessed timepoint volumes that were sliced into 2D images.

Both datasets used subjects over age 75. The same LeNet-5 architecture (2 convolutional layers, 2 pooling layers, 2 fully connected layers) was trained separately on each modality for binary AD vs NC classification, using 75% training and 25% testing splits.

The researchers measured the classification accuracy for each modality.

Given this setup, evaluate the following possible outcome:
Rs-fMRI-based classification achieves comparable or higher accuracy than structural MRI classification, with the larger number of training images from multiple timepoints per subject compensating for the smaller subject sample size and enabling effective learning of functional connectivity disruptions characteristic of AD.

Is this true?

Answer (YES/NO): YES